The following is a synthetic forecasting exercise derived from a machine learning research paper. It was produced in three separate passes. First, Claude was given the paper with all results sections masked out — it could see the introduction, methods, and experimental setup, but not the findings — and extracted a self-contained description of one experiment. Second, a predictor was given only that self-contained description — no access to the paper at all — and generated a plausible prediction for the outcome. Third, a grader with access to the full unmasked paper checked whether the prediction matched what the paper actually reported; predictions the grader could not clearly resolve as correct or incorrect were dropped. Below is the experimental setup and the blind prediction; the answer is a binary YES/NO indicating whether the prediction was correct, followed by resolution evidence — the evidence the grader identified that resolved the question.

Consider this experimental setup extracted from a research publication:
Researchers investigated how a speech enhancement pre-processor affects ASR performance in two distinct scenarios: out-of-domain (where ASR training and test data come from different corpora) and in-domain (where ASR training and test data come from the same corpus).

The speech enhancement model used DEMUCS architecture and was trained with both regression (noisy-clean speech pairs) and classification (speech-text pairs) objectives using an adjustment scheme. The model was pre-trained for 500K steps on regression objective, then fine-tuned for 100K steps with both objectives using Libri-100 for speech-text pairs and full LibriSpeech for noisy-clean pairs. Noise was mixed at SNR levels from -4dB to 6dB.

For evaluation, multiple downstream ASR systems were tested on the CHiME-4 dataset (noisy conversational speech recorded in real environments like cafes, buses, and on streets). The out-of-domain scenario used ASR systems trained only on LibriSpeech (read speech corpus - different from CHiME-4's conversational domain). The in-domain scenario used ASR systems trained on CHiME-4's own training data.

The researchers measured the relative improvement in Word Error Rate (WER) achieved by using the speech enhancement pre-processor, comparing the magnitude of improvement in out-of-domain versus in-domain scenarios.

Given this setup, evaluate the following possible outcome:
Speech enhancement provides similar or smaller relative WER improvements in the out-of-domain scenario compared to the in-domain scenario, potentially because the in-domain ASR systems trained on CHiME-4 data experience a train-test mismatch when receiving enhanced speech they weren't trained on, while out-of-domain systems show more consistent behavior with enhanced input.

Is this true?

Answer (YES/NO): YES